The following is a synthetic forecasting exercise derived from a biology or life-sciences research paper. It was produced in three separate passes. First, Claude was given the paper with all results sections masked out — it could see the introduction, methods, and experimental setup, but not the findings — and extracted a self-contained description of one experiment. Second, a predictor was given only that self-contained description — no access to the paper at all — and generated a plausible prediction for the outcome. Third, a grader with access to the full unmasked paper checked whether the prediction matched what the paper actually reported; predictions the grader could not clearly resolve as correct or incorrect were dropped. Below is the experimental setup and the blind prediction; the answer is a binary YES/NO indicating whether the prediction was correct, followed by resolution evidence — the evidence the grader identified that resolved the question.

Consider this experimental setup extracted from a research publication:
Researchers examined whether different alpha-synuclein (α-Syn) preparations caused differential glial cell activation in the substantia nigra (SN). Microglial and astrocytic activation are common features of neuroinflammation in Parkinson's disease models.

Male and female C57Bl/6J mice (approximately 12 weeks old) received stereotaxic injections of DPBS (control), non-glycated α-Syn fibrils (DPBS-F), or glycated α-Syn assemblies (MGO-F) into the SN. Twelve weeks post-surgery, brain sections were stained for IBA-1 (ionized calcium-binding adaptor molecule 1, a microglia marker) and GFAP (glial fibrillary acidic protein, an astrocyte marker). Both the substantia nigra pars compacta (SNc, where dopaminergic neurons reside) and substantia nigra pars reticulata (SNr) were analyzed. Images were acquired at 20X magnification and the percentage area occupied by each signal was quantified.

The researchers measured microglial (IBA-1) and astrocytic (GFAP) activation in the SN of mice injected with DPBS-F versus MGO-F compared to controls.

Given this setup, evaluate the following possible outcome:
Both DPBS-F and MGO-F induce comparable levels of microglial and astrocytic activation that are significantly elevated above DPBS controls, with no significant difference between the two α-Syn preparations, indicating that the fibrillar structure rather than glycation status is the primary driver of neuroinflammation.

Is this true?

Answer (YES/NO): NO